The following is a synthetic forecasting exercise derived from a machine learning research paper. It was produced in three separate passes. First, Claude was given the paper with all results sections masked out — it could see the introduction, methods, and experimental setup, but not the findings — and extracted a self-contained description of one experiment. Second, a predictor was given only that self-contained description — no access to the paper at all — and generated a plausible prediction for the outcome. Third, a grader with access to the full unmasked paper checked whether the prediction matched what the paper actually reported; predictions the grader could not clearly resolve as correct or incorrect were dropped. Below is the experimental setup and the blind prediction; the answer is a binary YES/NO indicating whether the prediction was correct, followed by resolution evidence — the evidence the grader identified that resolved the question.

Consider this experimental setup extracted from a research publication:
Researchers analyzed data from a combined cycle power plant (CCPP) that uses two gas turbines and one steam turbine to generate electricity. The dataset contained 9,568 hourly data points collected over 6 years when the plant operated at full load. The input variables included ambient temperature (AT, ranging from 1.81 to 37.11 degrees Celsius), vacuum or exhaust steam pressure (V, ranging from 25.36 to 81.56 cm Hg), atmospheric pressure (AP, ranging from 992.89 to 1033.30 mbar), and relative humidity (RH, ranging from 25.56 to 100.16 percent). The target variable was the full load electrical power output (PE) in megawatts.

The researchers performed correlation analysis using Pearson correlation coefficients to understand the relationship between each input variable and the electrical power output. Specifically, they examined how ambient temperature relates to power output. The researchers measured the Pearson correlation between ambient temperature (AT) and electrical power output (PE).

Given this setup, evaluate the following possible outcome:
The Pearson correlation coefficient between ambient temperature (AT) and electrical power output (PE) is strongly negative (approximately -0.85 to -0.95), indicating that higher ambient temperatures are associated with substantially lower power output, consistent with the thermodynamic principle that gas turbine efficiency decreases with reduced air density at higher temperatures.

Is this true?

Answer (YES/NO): YES